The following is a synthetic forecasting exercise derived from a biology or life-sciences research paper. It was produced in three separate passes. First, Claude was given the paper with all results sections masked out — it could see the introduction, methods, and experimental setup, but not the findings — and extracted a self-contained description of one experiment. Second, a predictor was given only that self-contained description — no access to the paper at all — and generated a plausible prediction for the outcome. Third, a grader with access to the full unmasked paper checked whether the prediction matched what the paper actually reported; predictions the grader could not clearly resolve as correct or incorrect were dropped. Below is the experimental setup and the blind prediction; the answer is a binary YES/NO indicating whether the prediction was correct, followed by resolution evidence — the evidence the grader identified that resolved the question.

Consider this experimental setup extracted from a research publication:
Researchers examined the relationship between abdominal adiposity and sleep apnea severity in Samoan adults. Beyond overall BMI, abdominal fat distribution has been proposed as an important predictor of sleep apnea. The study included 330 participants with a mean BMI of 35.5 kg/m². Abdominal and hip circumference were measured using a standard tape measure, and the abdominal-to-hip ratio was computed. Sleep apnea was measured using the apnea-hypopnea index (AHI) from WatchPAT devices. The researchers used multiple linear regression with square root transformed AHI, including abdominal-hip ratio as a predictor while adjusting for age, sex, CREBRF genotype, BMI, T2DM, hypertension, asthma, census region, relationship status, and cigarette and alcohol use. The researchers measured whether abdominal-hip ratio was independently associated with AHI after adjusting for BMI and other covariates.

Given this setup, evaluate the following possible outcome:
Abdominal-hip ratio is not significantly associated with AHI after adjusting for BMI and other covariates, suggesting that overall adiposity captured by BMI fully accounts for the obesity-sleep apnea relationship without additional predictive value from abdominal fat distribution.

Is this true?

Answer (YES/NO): NO